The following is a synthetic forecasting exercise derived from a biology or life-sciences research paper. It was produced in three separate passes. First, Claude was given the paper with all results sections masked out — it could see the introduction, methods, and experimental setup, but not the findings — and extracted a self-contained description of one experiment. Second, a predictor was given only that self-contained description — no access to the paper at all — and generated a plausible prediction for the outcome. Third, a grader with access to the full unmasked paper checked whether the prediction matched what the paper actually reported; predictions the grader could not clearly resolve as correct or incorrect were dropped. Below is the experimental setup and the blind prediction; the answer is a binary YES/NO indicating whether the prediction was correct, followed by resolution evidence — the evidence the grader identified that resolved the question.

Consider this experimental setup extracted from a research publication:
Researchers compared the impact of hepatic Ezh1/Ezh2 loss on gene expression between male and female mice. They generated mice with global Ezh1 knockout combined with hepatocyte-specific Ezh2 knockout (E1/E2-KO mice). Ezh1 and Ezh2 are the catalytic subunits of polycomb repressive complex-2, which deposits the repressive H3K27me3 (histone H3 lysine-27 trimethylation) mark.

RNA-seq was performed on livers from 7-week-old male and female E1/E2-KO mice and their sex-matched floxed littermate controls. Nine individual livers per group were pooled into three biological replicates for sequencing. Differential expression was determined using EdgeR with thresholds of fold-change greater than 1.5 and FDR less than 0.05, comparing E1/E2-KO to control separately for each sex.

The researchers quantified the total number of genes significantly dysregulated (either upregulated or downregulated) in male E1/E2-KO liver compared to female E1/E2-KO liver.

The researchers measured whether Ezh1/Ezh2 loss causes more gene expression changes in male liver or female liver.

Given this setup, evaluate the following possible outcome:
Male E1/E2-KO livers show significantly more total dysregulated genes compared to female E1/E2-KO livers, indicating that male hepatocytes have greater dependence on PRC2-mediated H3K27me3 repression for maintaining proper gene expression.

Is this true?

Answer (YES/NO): YES